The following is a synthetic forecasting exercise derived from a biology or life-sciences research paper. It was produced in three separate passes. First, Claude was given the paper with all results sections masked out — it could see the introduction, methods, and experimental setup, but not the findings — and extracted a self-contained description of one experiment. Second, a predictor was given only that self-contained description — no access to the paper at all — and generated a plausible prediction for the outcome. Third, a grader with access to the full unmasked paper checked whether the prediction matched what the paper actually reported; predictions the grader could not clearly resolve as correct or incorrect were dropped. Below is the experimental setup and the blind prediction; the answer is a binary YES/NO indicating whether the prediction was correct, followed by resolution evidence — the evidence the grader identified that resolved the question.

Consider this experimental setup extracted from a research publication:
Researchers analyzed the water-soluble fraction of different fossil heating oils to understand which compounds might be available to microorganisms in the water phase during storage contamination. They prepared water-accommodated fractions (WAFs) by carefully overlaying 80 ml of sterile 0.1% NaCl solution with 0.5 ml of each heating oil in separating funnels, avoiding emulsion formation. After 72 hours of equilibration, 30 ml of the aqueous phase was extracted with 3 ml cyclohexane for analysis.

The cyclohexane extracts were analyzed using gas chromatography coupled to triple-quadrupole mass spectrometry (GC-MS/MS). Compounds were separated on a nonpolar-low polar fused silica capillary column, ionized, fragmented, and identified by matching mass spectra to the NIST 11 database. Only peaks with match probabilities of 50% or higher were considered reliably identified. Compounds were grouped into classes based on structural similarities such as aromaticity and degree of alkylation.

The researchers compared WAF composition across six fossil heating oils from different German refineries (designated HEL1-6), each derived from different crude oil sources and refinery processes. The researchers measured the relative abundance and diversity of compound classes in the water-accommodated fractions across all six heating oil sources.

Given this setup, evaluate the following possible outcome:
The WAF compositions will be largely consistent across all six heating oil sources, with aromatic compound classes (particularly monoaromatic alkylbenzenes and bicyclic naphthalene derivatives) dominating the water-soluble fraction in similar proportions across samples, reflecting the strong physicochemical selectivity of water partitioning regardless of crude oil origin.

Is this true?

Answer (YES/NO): NO